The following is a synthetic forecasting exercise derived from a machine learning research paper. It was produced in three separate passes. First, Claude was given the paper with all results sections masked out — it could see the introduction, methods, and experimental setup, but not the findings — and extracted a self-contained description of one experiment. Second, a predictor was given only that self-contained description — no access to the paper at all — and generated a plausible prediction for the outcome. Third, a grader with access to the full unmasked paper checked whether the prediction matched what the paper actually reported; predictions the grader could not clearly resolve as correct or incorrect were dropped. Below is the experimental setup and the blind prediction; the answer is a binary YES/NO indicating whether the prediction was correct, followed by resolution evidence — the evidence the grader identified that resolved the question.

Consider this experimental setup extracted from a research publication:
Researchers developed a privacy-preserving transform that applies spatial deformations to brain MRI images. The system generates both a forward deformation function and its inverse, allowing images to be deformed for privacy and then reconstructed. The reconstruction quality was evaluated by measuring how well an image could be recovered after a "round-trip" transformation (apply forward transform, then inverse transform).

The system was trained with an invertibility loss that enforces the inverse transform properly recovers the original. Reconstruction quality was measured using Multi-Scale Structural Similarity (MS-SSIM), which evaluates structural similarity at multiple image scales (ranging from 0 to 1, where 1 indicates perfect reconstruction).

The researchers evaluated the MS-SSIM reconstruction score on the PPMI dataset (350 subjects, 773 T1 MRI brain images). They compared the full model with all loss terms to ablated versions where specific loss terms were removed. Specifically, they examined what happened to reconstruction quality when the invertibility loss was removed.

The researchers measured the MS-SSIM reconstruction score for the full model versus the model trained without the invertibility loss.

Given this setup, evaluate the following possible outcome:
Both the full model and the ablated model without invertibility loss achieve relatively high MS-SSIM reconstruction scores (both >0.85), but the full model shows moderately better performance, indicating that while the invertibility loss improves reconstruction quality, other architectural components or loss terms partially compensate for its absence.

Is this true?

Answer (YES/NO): NO